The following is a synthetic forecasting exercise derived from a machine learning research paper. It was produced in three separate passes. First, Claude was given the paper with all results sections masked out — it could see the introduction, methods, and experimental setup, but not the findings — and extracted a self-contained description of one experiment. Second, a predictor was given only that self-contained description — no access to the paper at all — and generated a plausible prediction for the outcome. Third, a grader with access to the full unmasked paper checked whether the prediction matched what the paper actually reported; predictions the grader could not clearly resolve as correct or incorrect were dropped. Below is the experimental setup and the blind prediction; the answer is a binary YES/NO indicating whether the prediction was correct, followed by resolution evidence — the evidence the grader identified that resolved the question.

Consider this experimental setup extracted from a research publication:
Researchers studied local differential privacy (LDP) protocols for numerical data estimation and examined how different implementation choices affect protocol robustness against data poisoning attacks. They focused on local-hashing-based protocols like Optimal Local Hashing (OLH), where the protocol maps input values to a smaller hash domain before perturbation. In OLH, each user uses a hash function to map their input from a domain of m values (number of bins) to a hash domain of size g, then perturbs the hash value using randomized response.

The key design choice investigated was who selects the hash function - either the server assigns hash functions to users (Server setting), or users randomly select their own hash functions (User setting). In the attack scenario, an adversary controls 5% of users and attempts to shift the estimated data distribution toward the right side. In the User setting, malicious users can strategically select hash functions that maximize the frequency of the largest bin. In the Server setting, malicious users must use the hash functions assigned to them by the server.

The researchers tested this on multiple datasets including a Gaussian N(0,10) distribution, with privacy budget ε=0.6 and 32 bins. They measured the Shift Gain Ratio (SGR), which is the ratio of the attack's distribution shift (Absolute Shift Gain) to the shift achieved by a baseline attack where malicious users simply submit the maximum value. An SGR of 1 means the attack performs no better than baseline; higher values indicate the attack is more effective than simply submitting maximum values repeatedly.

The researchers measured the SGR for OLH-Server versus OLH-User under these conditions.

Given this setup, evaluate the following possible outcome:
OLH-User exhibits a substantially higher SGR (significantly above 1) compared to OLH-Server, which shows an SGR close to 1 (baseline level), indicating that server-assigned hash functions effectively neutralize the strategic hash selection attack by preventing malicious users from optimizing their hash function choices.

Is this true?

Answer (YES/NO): NO